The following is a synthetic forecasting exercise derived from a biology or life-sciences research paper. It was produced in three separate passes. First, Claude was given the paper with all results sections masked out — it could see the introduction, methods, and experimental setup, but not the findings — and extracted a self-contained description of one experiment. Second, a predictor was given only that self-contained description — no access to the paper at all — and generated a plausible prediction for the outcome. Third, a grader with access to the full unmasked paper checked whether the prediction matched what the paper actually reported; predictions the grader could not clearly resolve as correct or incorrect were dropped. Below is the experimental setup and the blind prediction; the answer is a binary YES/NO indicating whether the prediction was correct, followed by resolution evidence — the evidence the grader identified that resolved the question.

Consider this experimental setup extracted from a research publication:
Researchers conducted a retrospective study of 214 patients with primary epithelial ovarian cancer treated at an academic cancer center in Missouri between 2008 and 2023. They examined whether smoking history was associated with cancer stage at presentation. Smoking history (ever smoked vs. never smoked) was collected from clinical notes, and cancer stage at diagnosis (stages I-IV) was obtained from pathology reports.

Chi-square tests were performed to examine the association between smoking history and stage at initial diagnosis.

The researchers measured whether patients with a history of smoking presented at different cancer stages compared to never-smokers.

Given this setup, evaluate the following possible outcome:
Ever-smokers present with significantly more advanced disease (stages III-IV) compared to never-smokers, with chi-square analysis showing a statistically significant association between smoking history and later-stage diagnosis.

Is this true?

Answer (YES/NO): NO